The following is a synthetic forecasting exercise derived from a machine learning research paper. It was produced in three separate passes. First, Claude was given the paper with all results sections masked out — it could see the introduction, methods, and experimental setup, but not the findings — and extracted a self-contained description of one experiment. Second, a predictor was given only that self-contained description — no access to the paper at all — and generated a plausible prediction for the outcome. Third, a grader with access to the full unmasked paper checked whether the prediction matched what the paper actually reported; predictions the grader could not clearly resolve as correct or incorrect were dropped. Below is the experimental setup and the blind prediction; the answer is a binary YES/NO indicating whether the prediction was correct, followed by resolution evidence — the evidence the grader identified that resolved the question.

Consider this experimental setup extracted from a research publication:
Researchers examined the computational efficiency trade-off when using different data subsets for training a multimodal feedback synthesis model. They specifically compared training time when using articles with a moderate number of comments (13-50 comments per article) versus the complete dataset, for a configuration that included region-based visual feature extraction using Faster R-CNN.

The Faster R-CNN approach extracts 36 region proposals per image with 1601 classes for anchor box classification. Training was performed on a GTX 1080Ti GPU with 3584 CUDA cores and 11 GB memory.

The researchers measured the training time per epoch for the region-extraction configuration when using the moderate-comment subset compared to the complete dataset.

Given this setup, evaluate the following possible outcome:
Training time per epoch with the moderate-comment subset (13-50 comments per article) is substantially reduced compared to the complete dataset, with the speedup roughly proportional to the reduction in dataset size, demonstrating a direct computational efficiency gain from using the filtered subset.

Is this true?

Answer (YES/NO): NO